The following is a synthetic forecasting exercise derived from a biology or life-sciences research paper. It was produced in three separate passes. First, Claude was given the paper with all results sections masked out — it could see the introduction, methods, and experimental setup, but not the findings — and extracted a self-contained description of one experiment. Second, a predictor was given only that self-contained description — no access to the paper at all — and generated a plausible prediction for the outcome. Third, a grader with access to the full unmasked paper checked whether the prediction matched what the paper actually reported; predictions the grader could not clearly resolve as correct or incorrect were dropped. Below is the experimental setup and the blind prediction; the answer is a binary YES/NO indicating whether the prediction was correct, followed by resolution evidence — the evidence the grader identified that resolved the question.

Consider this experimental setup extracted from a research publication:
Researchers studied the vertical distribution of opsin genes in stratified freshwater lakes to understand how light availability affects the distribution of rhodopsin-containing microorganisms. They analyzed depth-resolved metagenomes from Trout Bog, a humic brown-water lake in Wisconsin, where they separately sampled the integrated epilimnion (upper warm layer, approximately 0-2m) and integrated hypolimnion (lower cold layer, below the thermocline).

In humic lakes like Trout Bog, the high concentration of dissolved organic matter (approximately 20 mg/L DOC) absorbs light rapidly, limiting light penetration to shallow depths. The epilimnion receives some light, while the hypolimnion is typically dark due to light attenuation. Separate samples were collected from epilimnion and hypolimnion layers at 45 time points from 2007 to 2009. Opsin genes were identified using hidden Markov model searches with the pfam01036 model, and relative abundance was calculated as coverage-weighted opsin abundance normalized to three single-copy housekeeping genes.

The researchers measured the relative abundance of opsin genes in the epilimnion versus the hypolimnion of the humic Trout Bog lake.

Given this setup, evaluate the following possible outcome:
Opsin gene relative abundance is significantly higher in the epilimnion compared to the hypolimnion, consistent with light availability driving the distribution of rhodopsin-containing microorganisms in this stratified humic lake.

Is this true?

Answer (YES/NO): YES